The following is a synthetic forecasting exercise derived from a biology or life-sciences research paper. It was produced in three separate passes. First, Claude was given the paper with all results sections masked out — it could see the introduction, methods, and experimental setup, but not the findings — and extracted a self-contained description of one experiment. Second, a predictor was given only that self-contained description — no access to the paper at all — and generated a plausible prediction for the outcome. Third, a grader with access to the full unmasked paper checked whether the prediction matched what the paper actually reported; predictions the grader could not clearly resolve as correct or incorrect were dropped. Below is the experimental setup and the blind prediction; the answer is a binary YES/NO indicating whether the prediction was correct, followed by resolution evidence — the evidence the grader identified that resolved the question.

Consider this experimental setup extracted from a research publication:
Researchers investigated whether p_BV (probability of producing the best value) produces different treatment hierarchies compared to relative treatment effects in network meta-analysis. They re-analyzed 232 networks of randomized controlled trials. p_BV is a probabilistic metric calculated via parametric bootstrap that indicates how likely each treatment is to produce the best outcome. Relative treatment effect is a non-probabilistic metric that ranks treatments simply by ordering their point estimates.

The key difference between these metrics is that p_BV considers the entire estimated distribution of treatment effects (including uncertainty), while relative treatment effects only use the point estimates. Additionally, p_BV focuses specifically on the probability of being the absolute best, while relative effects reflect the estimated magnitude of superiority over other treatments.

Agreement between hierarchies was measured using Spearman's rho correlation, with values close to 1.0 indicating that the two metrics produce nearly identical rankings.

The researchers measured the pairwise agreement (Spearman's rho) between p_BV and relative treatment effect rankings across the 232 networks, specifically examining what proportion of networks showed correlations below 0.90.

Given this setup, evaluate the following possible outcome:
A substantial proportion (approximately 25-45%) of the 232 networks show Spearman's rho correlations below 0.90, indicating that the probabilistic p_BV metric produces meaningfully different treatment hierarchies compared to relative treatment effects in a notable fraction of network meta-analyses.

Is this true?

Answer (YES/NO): NO